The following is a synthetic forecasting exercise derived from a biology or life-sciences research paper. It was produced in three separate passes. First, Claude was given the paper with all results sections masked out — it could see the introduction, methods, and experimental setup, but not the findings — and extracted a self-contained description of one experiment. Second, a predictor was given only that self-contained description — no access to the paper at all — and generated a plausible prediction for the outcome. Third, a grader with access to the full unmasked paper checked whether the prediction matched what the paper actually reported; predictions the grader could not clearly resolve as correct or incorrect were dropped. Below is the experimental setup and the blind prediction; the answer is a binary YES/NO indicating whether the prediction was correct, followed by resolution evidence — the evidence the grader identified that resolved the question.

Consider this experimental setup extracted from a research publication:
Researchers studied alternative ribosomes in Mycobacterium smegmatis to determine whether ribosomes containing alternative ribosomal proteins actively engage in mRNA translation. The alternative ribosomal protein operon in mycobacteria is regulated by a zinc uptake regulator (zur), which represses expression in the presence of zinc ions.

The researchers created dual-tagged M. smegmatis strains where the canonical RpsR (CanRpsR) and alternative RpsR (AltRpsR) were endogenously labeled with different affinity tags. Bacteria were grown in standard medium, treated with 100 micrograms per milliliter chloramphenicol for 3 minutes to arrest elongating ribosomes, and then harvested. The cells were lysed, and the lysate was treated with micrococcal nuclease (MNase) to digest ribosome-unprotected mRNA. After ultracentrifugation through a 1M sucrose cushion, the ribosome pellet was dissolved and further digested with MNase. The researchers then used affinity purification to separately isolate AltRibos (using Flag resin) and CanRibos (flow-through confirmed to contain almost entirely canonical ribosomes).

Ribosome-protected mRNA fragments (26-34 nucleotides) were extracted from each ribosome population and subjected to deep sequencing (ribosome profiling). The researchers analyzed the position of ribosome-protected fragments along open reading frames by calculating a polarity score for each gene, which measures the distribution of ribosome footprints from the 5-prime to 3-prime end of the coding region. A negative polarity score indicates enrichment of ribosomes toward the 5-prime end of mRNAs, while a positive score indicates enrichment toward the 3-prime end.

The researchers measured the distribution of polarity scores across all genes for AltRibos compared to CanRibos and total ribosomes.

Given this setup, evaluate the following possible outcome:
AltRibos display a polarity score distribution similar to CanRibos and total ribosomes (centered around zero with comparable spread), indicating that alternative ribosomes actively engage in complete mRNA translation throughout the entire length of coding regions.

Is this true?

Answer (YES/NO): NO